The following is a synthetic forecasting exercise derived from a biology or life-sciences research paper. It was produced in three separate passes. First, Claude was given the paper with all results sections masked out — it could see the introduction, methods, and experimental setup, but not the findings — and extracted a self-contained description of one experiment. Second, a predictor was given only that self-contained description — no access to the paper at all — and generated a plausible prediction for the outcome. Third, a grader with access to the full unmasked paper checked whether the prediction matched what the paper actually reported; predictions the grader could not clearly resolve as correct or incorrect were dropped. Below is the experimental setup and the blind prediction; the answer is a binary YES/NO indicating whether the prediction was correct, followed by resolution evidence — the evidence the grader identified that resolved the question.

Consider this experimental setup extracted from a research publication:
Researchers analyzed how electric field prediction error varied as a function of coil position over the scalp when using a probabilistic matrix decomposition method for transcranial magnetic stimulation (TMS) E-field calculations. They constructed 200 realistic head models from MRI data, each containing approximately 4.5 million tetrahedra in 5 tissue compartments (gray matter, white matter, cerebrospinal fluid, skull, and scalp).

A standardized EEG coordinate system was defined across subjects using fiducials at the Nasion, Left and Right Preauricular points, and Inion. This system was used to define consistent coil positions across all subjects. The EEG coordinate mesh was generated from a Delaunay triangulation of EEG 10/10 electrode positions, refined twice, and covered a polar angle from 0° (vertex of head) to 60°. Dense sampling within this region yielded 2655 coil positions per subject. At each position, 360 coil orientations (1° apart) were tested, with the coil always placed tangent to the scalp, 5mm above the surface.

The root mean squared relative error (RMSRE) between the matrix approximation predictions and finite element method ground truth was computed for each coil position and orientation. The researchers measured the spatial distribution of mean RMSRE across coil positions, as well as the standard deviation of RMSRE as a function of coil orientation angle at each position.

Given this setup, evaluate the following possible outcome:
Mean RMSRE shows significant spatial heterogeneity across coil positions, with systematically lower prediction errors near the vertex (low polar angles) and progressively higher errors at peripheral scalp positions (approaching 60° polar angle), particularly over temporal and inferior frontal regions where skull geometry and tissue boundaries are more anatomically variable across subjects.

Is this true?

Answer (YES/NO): NO